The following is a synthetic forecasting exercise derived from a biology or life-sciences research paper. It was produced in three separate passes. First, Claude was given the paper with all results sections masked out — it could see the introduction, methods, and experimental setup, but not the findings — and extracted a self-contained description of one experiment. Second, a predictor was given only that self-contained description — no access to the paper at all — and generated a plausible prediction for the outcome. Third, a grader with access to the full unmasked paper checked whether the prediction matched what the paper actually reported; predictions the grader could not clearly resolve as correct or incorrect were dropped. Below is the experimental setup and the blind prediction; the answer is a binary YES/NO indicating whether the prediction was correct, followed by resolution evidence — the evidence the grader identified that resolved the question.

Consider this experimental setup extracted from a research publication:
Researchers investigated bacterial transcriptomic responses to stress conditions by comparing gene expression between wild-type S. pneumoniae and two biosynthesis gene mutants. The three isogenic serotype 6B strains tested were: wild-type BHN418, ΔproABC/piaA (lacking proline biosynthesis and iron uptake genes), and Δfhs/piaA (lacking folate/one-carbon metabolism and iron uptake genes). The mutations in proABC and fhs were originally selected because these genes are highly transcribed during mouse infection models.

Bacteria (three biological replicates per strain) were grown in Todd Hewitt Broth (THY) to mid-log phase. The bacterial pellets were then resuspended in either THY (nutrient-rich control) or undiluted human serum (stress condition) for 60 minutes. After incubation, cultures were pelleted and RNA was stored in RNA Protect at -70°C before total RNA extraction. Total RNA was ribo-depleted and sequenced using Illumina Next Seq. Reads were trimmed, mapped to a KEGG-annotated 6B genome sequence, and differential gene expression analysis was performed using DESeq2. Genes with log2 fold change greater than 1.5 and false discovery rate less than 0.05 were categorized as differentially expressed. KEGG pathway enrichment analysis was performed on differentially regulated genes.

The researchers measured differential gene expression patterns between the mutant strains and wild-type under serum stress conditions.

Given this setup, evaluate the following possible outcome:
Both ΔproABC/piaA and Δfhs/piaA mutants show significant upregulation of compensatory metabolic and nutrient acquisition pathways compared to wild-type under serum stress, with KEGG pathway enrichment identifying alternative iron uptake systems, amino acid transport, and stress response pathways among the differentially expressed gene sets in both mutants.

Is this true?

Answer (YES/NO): NO